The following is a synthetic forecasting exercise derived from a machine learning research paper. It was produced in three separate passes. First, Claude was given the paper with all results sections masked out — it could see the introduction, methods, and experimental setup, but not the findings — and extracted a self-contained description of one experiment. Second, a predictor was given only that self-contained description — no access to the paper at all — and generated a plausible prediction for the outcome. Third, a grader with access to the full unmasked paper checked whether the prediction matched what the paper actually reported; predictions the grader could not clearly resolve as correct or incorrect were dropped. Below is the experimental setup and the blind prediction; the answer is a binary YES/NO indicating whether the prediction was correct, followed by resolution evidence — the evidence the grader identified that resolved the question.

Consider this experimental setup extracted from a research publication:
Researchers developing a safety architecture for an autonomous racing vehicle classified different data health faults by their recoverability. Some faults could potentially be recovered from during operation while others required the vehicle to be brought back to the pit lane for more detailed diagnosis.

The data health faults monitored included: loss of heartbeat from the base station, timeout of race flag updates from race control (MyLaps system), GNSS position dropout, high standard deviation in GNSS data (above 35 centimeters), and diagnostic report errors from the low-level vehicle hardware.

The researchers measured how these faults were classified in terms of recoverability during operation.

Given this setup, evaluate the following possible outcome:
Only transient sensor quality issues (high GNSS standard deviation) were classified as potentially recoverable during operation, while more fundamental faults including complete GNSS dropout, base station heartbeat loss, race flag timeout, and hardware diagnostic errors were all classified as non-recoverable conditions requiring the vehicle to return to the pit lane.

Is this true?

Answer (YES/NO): NO